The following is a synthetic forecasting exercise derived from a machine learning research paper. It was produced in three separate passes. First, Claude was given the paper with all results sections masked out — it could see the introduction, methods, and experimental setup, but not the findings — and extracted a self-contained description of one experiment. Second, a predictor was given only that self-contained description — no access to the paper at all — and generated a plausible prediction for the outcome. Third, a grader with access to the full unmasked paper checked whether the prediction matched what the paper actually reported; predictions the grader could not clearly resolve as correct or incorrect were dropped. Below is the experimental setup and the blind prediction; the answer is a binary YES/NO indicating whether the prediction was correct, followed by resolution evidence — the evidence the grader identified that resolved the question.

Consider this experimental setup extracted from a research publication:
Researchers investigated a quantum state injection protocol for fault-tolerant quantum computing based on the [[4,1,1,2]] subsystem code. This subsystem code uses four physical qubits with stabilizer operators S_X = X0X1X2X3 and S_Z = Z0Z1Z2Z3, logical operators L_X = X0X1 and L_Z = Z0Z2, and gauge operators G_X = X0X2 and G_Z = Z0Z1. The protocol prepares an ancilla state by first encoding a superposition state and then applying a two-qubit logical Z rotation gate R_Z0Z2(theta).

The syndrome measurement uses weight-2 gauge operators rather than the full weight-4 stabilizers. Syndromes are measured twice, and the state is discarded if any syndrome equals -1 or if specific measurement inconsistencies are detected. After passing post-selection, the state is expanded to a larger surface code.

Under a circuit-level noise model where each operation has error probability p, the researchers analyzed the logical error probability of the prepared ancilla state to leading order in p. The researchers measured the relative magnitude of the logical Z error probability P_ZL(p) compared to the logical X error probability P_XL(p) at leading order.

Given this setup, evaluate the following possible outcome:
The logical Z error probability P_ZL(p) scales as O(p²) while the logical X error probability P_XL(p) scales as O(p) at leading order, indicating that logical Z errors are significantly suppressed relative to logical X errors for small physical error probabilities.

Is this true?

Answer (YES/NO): NO